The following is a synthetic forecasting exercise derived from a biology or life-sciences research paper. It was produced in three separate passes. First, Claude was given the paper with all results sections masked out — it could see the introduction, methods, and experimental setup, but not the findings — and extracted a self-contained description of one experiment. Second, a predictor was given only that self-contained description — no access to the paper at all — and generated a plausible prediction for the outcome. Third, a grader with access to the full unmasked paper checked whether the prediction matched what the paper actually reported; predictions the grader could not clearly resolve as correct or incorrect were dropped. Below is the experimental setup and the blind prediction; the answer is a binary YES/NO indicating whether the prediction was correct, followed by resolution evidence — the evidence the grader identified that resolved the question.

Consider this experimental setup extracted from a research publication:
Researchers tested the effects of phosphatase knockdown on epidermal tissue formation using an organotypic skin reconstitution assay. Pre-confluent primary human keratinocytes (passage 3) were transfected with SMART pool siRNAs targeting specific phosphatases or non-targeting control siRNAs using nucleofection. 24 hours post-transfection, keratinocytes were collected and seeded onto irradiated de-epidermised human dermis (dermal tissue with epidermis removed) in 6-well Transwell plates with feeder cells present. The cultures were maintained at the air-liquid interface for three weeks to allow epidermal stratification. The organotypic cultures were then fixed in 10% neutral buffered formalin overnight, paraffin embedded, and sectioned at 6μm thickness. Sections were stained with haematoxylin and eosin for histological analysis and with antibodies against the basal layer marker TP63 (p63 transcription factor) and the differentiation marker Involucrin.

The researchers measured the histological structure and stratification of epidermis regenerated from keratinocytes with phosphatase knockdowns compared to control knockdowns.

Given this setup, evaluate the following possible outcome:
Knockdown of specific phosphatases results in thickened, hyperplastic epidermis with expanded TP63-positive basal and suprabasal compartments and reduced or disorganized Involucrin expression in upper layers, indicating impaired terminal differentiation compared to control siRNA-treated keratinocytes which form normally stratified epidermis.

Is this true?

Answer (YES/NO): NO